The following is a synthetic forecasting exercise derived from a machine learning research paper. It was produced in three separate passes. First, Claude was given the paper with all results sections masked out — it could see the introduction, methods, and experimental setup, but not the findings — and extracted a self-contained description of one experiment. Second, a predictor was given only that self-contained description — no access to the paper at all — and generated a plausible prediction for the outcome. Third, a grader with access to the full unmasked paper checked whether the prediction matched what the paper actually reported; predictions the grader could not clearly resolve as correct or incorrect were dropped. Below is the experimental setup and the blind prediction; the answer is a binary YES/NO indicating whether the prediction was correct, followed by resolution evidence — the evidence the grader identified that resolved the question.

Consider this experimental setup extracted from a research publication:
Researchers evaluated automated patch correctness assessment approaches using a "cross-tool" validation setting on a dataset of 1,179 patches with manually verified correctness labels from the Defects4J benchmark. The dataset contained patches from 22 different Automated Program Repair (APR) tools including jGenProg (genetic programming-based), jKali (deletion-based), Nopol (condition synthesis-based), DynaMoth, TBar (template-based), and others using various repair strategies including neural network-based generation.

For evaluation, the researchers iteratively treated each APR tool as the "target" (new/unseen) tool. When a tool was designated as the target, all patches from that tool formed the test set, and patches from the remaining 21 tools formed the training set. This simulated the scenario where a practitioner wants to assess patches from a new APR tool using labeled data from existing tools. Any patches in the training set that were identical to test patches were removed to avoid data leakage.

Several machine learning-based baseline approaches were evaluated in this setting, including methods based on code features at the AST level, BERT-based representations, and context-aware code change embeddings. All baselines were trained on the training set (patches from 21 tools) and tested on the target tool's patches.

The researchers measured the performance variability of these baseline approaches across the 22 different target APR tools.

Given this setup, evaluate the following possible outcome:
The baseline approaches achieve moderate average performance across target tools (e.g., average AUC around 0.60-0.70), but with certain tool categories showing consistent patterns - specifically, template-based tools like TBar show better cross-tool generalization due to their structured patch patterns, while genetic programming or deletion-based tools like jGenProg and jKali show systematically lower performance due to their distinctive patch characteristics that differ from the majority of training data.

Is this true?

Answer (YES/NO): NO